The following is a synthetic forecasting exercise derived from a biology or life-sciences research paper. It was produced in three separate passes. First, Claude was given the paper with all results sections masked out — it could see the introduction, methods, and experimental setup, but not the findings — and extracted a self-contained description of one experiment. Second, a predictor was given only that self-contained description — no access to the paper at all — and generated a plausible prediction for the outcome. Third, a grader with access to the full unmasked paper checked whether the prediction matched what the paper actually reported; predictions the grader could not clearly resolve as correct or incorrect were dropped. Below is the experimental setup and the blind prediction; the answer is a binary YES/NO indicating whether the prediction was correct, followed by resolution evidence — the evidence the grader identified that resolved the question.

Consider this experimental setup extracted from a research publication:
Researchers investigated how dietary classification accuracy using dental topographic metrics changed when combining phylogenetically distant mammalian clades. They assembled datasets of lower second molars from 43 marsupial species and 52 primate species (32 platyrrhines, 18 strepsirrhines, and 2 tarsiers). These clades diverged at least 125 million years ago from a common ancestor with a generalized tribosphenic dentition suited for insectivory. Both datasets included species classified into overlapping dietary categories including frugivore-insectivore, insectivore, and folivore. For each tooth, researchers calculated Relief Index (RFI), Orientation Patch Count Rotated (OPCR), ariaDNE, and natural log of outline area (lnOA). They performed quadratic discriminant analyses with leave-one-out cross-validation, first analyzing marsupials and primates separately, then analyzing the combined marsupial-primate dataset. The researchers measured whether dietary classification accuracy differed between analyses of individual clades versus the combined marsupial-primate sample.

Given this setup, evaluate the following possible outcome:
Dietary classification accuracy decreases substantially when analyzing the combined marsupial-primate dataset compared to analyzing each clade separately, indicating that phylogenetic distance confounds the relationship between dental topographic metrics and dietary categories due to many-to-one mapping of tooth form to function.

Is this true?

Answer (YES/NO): YES